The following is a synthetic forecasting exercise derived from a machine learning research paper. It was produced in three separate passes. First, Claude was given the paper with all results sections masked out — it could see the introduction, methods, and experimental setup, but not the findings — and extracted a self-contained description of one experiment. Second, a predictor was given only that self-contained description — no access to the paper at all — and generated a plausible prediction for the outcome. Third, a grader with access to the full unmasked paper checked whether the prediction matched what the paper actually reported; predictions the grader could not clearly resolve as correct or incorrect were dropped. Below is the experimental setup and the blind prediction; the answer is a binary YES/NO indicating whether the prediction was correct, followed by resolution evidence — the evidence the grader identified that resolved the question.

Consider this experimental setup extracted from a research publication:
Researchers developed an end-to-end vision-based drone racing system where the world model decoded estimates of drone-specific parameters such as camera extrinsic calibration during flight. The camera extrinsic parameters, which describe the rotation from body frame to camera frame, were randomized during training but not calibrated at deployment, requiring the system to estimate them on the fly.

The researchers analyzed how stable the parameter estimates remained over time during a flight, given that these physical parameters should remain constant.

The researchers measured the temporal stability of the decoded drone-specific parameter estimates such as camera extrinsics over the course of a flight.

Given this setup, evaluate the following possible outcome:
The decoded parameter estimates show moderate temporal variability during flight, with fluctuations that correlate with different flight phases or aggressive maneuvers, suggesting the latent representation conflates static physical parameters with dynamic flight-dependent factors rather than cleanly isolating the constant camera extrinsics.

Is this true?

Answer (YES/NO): NO